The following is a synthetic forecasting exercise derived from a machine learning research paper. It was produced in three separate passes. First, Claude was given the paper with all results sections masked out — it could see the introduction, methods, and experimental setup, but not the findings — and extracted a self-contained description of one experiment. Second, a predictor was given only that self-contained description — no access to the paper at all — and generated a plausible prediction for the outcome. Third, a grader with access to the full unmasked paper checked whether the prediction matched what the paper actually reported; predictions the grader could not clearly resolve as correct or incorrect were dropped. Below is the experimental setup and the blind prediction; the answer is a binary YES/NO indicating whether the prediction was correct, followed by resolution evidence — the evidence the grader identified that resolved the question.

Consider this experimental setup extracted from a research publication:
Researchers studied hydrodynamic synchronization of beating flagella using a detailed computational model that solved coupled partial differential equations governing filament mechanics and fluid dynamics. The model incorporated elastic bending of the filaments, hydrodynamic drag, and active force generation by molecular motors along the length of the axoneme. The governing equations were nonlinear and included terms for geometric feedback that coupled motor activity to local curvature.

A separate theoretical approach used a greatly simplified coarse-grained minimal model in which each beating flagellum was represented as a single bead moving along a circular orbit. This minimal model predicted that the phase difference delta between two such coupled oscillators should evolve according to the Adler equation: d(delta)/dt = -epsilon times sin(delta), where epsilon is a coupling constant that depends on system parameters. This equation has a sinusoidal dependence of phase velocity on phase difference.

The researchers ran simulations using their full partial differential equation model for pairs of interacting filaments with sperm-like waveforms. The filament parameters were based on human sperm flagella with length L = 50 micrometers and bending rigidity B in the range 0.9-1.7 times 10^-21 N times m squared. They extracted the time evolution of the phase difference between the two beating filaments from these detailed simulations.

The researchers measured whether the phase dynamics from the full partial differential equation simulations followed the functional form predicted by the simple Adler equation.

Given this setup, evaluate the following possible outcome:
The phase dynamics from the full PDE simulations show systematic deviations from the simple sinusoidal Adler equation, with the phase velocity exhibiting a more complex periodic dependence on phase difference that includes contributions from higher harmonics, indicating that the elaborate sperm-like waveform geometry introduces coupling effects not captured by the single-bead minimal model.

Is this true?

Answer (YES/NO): NO